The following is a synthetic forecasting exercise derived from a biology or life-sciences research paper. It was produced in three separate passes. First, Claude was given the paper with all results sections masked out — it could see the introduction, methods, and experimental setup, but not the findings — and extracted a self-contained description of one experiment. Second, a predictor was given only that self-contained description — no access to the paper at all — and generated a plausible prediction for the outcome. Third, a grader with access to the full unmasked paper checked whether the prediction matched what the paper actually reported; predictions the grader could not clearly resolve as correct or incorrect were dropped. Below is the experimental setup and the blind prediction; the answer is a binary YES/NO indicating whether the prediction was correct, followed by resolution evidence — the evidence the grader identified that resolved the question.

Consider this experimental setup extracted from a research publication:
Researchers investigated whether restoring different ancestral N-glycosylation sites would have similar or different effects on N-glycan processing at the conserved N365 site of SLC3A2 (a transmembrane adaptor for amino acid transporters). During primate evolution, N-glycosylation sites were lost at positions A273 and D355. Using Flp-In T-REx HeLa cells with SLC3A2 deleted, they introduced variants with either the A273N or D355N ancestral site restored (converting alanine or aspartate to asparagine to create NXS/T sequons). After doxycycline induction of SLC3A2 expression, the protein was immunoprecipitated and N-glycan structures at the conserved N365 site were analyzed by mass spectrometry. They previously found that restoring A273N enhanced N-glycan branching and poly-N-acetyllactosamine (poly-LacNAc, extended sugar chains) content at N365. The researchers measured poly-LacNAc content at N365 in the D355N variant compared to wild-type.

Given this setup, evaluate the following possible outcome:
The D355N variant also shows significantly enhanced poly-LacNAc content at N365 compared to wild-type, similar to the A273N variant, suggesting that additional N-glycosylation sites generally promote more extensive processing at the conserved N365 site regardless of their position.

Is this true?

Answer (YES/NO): NO